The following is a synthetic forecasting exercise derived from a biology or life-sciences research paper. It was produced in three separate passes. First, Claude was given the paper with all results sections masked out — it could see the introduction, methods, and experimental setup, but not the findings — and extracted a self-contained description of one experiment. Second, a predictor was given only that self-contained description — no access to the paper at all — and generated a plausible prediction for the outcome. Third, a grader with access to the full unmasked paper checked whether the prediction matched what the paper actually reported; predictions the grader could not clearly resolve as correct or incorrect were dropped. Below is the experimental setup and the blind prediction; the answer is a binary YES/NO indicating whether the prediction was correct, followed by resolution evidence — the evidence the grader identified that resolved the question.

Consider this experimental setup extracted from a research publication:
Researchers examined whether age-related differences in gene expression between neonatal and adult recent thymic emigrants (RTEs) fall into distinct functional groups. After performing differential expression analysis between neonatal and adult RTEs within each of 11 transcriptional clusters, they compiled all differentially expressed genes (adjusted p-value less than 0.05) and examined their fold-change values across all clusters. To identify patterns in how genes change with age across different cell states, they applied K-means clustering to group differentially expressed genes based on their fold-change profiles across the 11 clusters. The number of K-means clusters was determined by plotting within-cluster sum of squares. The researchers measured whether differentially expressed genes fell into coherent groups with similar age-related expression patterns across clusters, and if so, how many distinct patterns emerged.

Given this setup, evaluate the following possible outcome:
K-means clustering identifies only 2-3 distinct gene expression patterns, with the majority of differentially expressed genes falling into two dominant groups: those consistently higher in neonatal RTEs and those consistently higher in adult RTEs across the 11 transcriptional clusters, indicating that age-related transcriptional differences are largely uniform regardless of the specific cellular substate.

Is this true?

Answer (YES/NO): NO